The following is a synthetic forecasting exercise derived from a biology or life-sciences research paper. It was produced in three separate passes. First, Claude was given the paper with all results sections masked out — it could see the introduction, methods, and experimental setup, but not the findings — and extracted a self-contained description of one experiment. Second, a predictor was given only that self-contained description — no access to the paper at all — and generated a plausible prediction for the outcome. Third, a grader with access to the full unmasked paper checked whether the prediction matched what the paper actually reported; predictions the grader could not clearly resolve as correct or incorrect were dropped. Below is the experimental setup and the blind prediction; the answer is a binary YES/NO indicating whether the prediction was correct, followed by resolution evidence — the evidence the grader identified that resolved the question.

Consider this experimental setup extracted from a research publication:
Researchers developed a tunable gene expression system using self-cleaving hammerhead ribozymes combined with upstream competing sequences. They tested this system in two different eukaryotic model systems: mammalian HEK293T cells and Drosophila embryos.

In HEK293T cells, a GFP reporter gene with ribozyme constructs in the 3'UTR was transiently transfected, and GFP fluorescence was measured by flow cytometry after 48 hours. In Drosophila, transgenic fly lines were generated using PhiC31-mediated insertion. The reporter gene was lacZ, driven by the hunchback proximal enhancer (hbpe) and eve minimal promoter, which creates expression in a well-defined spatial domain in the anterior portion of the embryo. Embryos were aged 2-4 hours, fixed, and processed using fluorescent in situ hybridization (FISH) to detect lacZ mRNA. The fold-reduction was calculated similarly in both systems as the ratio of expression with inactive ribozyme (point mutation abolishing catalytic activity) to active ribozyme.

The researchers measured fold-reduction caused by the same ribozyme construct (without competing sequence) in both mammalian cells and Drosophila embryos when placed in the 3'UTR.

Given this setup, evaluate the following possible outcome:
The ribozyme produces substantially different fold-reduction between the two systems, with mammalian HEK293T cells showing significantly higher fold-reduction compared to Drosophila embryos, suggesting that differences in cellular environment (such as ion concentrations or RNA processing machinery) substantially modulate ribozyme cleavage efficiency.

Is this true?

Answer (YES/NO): YES